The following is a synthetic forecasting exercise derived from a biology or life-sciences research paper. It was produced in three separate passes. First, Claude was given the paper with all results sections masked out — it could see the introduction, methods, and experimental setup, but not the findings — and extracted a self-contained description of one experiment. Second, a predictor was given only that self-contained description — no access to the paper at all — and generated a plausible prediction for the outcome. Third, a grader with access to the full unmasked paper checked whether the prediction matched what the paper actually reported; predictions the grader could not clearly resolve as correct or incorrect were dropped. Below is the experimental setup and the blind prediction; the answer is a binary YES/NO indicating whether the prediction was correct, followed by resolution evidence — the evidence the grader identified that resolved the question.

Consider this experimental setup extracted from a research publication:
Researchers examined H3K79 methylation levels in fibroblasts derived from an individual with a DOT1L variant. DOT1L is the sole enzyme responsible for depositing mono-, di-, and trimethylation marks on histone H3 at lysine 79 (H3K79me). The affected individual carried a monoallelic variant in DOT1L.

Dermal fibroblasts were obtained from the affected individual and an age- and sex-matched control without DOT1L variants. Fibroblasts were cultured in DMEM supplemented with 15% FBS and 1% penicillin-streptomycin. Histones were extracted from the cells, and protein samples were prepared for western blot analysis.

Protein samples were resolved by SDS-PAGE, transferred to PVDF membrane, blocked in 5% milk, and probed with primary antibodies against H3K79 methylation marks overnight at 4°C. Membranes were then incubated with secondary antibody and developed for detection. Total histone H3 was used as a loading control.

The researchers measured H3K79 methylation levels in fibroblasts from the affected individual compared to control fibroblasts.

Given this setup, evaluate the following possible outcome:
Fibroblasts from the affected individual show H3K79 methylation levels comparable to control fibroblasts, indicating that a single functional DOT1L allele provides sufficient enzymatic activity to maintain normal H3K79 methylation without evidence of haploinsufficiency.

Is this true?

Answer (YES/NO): NO